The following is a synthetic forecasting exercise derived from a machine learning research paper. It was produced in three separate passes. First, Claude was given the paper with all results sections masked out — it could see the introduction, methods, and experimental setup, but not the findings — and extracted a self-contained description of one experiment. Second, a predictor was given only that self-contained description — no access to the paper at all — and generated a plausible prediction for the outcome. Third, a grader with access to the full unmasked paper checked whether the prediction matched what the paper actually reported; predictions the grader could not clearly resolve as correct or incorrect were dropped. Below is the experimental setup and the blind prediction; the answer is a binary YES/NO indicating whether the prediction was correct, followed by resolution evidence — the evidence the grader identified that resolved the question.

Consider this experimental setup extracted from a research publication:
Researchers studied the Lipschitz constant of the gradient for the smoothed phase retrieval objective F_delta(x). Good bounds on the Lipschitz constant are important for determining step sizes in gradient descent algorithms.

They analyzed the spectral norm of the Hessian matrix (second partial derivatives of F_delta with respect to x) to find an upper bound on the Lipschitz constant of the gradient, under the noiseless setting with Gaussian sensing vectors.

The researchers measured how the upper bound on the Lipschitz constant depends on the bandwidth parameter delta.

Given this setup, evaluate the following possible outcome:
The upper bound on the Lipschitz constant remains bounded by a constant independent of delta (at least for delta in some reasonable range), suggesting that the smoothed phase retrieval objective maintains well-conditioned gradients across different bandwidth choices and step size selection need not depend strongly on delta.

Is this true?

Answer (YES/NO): NO